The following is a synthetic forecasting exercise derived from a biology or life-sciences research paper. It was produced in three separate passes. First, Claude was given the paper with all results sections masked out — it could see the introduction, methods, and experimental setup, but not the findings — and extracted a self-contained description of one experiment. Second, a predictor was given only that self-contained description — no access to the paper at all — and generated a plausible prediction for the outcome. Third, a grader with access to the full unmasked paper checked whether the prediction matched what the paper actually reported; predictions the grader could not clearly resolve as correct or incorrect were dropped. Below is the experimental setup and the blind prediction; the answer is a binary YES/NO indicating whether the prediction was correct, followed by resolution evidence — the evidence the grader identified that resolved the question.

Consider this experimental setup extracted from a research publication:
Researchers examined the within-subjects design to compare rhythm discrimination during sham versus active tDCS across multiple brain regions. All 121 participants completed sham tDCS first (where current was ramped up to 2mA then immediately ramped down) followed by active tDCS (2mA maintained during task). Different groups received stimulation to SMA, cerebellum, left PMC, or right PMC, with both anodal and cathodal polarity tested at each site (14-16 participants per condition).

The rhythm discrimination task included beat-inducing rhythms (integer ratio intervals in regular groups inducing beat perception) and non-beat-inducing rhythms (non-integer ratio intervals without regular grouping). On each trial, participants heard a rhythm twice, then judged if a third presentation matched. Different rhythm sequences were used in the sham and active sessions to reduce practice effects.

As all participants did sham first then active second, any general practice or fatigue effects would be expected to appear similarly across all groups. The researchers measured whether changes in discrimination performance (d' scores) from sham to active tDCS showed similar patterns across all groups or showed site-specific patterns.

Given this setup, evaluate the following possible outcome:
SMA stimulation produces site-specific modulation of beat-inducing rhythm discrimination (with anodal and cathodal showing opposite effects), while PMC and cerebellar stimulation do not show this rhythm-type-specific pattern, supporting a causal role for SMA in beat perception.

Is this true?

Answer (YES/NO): NO